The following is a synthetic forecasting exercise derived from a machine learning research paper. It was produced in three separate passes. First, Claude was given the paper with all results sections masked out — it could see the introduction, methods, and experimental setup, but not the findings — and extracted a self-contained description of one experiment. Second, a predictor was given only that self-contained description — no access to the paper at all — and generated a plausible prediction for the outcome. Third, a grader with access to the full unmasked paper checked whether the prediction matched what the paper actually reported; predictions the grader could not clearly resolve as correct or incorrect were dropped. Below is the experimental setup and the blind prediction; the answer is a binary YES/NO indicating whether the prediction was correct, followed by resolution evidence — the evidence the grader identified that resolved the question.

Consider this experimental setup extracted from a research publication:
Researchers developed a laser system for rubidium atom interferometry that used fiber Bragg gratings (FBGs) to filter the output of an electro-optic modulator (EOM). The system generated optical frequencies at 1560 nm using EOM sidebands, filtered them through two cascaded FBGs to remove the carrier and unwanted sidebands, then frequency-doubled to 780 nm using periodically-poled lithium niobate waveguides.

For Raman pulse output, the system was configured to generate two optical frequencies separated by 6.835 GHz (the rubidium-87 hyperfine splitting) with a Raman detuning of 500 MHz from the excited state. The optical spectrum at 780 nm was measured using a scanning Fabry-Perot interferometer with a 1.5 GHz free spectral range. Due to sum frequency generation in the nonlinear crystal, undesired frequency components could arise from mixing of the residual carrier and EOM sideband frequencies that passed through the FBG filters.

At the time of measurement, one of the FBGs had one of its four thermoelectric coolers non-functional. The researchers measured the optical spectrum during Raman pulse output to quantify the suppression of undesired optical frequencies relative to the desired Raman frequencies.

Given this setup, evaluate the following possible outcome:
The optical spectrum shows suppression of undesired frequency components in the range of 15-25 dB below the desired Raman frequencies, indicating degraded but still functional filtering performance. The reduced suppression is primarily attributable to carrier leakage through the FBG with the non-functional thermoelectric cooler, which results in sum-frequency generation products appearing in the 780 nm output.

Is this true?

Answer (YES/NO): YES